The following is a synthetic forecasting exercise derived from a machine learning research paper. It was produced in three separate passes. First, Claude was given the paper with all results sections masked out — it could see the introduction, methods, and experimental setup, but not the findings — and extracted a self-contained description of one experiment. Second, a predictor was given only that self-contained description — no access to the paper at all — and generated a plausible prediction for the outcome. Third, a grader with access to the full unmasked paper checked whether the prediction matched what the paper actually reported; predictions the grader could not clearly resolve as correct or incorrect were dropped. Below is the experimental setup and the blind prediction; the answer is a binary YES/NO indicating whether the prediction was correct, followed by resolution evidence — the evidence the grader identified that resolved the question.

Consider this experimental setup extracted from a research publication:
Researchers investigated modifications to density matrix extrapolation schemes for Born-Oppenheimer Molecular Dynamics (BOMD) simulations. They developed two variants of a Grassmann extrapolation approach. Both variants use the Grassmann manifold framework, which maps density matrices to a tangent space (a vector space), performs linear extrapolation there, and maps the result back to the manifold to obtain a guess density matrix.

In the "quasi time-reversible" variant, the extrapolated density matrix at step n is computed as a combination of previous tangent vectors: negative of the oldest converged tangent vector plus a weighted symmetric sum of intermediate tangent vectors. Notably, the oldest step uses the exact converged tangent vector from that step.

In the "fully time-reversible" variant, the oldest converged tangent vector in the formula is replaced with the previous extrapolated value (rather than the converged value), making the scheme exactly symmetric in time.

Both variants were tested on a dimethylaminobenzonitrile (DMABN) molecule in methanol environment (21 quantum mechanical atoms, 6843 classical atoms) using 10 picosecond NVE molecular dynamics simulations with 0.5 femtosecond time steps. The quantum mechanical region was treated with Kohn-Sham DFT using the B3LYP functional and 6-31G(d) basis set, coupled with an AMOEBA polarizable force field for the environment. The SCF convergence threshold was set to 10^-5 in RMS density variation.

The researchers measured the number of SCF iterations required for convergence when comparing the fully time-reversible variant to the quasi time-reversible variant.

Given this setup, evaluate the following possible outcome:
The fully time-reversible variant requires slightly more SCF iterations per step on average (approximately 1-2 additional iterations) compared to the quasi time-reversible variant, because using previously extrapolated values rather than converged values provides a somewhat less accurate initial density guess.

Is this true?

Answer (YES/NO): NO